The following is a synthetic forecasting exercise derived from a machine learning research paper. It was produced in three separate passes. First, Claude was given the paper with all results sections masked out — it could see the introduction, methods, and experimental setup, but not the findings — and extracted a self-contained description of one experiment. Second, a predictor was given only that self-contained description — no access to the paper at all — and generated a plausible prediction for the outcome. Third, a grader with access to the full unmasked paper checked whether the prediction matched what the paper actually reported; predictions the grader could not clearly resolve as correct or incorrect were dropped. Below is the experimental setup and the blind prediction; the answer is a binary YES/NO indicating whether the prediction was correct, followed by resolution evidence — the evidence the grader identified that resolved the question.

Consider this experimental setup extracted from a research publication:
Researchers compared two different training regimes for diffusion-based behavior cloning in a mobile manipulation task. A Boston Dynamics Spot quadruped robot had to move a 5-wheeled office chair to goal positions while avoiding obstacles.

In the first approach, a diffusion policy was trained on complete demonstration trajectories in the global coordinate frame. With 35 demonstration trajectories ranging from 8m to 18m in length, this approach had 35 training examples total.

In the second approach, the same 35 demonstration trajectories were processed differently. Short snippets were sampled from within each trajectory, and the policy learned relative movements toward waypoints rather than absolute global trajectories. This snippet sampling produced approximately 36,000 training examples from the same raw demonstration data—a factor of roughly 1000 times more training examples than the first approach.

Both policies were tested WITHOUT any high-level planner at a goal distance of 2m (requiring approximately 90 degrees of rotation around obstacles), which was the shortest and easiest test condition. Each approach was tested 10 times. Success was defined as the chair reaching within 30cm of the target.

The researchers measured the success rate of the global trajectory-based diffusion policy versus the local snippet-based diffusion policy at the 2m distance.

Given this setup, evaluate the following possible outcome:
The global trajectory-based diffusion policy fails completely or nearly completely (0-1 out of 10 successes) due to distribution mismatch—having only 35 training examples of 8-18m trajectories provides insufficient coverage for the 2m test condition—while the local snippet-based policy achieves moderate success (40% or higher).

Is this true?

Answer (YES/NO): YES